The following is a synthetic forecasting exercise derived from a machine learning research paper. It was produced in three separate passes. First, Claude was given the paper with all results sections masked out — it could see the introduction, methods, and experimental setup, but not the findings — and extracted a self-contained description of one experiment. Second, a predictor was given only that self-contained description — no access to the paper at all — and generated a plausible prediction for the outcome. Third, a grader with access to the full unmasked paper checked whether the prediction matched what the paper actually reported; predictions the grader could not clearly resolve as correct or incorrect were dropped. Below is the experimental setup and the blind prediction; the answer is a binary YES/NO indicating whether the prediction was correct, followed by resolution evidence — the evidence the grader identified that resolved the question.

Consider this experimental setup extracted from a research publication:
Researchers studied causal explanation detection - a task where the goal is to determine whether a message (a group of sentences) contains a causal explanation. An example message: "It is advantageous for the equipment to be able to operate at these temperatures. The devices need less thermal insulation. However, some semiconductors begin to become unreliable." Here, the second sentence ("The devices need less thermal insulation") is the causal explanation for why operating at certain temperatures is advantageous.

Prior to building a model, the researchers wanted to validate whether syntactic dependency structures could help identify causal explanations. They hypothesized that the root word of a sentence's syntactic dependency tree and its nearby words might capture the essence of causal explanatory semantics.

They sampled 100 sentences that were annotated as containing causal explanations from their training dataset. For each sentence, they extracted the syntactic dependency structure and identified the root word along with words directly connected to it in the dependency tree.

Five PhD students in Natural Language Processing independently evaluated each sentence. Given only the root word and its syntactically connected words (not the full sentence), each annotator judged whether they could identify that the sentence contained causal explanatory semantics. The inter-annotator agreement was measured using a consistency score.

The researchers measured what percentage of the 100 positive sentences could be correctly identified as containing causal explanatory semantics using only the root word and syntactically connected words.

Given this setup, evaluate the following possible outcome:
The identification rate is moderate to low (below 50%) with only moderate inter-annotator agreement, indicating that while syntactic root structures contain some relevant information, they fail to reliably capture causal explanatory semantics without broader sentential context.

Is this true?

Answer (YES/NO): NO